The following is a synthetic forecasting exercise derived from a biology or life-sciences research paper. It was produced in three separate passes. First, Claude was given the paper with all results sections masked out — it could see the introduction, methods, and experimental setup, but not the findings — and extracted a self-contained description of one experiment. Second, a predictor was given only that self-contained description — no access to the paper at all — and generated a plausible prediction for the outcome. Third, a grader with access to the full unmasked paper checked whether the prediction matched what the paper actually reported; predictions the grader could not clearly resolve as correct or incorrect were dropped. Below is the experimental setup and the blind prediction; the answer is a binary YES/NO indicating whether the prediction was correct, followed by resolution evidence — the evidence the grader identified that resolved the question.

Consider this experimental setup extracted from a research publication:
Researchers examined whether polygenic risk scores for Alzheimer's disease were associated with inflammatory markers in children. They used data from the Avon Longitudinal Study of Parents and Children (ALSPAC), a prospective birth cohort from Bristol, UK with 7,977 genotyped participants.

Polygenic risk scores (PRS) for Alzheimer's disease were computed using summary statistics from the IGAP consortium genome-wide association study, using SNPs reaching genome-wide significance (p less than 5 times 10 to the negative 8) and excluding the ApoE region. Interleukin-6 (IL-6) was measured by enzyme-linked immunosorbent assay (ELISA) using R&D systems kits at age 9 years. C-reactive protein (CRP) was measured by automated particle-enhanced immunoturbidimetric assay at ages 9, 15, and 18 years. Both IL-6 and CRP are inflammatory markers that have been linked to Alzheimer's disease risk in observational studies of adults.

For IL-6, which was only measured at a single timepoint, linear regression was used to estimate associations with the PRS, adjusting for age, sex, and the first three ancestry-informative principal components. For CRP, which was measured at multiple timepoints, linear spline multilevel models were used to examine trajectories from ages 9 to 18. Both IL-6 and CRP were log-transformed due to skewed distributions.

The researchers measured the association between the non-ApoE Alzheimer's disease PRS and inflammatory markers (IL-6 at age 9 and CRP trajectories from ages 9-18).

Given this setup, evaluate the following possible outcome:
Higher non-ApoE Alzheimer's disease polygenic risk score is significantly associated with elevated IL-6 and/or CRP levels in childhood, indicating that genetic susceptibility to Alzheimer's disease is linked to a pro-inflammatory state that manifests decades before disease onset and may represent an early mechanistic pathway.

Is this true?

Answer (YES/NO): NO